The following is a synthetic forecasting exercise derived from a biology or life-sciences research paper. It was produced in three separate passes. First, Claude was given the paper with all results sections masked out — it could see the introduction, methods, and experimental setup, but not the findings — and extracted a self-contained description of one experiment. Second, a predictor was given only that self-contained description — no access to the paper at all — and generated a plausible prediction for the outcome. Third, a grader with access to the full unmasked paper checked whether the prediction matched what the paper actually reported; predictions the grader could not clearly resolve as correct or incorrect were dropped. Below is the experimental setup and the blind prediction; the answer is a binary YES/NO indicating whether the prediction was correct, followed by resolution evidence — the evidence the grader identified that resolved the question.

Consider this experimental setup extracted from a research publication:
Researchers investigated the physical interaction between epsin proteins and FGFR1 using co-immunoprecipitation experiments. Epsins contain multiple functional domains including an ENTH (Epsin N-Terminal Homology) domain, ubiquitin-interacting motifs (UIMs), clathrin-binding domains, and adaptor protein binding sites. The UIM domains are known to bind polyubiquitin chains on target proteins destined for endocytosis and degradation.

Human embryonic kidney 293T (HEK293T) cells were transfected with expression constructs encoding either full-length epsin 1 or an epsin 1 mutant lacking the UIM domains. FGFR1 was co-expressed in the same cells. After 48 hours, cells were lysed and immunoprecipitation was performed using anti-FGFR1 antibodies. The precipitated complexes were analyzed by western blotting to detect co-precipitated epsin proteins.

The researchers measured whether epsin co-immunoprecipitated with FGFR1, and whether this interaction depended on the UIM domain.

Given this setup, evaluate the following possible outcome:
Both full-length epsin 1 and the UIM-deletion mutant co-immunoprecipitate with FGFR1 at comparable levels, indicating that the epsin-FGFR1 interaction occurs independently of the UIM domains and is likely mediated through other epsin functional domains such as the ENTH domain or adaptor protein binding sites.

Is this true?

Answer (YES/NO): NO